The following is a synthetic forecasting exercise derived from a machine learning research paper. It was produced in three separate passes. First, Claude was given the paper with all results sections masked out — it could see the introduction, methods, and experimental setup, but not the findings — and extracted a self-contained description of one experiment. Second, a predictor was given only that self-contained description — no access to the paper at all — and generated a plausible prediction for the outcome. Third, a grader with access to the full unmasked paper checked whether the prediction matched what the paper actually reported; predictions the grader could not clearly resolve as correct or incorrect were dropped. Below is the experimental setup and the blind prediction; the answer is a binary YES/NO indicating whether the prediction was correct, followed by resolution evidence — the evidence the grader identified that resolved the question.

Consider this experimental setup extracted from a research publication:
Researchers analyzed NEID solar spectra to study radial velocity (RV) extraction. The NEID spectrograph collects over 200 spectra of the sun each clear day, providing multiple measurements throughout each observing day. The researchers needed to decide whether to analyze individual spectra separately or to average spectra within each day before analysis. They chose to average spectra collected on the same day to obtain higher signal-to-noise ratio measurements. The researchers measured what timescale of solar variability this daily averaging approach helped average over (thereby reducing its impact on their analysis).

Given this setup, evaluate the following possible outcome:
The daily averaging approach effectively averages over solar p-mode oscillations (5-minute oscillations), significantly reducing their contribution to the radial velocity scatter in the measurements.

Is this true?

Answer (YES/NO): YES